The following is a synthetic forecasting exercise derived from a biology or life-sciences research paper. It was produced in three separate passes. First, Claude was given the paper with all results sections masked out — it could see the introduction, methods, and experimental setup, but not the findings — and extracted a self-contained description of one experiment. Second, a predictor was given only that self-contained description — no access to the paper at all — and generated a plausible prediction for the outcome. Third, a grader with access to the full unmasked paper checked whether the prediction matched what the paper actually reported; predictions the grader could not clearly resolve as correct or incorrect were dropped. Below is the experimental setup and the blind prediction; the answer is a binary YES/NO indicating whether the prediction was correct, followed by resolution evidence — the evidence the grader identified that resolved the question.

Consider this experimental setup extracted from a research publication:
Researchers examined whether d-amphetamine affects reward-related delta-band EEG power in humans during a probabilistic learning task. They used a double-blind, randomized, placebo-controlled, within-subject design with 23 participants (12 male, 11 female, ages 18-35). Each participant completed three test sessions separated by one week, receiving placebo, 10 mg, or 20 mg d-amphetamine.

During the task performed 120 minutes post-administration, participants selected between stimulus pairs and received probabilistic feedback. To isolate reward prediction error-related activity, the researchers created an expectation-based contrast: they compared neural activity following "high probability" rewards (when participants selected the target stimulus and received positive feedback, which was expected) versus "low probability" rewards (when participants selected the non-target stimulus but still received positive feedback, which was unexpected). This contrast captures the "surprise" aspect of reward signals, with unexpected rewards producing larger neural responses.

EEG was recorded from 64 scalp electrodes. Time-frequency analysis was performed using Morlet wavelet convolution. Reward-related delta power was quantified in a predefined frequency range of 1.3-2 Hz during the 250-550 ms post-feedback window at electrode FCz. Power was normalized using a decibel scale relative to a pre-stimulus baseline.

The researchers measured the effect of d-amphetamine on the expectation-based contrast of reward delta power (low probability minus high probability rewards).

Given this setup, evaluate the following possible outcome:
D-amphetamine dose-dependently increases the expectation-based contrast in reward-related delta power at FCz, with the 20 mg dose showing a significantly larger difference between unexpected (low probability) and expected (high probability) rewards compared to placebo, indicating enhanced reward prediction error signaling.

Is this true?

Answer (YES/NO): YES